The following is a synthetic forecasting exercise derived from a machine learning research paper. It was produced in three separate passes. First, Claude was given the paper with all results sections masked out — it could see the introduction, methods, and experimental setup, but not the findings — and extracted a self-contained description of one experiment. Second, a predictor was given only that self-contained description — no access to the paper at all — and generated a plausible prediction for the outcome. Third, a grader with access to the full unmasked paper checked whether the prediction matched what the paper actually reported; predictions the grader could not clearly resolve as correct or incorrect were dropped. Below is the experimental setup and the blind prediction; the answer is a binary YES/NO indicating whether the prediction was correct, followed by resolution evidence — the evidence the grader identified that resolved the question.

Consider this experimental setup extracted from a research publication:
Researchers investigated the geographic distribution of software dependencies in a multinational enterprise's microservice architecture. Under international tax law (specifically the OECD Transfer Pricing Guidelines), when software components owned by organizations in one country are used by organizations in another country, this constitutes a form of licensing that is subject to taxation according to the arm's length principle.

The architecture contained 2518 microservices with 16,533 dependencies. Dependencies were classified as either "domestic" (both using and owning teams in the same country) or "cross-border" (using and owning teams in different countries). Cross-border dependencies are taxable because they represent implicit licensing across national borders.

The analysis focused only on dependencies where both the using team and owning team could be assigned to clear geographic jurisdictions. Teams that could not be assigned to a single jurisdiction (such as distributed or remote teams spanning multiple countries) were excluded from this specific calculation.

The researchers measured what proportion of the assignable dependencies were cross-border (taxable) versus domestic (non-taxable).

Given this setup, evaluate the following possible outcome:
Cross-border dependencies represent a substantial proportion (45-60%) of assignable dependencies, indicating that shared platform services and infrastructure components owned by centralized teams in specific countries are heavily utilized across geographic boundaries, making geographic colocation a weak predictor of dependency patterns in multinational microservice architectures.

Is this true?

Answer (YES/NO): NO